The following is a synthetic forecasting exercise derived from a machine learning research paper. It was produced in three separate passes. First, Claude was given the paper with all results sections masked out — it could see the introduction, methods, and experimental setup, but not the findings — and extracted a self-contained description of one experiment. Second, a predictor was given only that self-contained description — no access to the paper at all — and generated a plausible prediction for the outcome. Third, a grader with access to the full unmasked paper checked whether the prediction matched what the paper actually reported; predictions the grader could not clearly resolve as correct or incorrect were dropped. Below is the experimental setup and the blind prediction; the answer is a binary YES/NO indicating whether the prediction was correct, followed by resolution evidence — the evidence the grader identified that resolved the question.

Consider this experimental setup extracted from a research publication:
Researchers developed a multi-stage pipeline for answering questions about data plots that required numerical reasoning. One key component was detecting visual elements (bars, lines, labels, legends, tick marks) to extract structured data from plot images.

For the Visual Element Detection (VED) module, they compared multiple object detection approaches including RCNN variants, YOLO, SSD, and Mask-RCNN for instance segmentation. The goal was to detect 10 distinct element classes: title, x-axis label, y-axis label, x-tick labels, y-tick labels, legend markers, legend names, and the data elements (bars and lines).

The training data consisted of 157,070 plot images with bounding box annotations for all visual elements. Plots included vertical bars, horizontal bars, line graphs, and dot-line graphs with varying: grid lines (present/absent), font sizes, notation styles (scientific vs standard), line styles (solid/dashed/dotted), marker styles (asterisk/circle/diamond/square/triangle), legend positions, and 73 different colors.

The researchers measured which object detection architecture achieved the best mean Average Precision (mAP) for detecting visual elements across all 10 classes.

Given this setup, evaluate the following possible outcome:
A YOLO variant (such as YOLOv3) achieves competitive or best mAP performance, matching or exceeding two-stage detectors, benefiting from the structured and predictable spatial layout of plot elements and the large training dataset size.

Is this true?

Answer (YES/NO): NO